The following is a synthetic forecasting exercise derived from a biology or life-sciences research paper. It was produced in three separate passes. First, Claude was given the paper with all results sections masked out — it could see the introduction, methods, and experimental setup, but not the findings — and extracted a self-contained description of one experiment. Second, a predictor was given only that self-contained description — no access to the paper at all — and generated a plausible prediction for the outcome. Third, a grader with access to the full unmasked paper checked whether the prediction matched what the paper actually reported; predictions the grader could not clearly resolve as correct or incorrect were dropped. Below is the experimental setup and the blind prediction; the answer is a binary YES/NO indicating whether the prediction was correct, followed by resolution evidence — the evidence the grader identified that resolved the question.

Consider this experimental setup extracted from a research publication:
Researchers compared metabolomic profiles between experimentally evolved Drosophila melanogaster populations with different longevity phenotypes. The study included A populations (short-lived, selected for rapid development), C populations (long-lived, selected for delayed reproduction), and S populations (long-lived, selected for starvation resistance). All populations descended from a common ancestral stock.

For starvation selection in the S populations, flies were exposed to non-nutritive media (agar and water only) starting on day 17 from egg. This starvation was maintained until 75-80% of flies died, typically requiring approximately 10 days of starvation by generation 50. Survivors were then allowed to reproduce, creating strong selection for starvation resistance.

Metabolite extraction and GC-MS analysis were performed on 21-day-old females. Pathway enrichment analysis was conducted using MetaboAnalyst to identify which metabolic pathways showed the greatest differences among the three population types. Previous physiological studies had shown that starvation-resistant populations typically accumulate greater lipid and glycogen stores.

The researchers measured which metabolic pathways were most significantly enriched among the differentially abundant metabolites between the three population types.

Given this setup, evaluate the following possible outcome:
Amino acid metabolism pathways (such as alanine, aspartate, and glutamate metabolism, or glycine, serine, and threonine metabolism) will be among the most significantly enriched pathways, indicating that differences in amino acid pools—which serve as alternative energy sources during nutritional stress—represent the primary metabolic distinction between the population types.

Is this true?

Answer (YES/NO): NO